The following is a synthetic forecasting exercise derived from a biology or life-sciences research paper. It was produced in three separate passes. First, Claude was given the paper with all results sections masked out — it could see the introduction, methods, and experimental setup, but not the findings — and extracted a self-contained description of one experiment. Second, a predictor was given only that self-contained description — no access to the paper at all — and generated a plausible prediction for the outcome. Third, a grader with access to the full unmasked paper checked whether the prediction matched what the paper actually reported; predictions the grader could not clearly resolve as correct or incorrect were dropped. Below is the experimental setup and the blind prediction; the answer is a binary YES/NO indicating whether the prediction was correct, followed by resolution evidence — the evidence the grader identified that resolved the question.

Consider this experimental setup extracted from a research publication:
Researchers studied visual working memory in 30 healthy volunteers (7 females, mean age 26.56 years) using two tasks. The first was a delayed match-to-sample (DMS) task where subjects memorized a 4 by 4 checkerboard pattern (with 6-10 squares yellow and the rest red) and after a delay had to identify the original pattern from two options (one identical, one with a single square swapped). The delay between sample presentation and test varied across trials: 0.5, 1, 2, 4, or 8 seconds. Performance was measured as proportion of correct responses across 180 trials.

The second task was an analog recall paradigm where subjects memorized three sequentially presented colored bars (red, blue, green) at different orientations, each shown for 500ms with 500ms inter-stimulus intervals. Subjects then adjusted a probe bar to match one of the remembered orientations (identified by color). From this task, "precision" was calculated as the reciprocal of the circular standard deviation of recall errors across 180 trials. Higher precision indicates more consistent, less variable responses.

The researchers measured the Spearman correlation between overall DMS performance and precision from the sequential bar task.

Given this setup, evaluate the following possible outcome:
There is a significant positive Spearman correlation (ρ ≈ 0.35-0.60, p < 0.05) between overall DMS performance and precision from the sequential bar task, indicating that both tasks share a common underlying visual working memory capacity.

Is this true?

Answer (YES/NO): YES